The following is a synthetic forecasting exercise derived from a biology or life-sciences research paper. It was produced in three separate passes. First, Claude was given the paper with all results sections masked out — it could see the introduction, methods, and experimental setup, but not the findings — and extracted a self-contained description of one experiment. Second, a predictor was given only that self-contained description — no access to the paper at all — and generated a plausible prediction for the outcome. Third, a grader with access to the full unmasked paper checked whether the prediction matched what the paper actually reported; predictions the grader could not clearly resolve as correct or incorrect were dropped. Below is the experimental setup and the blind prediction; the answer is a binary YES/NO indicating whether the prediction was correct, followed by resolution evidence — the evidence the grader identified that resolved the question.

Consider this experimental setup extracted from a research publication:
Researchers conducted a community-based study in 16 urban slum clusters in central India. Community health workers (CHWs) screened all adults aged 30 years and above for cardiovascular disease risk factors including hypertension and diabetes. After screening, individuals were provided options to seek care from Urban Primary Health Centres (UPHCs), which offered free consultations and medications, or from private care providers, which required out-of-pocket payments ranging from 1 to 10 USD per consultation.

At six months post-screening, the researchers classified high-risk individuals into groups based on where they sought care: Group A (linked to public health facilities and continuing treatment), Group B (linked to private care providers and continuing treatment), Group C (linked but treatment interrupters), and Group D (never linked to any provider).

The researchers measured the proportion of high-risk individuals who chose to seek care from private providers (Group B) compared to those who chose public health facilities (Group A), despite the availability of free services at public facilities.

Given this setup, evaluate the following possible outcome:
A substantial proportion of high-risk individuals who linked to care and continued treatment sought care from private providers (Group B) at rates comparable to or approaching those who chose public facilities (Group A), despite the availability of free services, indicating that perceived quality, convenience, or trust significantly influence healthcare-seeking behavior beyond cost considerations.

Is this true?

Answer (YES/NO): NO